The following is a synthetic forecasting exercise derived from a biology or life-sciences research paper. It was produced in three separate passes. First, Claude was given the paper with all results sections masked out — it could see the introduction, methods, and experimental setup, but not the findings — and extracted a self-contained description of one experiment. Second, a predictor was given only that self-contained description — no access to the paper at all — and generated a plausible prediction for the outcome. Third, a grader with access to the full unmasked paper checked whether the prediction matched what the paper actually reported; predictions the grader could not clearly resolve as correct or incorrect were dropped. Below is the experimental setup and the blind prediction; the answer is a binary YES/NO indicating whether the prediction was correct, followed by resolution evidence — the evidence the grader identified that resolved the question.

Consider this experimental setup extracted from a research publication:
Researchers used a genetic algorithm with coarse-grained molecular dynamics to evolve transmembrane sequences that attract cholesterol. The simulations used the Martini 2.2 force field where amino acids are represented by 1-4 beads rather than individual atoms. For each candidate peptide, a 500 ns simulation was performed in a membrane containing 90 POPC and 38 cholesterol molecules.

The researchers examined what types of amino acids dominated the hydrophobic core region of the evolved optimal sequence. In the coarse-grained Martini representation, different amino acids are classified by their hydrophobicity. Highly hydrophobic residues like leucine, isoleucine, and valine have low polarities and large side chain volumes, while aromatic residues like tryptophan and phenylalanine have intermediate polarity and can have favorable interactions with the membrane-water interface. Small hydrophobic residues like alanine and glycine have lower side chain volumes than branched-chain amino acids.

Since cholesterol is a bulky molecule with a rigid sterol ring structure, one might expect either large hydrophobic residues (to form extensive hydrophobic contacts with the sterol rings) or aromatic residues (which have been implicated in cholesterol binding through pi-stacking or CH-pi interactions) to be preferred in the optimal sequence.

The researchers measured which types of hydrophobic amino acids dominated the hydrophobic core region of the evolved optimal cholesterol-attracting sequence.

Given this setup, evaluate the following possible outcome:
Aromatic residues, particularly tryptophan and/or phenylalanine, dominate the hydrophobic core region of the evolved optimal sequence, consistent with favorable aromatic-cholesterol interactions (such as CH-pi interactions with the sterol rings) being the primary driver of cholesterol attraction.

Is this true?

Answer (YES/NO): NO